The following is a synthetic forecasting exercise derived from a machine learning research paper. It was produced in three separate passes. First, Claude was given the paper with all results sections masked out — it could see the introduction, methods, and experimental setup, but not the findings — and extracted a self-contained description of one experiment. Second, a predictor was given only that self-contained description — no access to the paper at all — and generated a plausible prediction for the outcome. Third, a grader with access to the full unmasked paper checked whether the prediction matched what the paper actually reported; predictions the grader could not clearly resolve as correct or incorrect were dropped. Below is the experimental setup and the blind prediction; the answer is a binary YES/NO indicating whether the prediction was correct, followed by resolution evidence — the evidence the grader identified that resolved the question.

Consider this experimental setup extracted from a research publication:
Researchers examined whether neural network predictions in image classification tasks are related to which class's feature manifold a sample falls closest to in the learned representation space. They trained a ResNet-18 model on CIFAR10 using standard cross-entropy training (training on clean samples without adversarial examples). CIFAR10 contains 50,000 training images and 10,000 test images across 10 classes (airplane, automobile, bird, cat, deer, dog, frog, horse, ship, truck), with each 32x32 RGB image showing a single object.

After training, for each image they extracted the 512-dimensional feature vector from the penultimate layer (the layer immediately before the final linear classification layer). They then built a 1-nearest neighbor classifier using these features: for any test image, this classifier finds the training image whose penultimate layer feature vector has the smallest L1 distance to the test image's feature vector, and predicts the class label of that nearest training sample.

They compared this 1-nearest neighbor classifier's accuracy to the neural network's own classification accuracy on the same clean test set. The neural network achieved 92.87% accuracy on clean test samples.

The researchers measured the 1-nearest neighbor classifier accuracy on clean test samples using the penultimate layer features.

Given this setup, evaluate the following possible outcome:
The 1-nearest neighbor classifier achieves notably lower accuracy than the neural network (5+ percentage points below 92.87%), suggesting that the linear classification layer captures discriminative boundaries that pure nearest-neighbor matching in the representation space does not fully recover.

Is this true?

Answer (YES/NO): NO